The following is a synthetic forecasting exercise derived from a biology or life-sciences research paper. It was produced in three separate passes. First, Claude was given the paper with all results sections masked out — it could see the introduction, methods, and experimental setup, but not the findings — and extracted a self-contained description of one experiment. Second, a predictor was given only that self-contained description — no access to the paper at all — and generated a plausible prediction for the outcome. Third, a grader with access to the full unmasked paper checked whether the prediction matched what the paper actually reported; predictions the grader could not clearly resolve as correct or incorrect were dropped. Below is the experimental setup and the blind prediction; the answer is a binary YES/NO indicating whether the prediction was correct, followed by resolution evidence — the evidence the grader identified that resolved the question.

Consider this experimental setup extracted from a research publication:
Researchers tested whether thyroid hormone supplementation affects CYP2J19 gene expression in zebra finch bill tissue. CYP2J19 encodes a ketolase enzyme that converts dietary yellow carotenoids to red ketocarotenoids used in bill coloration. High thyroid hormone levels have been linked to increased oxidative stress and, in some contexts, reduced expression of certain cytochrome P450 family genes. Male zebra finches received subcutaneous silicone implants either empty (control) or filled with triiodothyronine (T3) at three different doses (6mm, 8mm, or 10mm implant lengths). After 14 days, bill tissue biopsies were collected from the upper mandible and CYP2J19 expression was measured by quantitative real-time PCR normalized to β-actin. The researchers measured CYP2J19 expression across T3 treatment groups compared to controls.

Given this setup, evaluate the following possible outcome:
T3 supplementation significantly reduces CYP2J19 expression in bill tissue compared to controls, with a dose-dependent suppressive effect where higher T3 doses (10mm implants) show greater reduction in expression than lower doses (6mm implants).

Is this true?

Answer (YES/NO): NO